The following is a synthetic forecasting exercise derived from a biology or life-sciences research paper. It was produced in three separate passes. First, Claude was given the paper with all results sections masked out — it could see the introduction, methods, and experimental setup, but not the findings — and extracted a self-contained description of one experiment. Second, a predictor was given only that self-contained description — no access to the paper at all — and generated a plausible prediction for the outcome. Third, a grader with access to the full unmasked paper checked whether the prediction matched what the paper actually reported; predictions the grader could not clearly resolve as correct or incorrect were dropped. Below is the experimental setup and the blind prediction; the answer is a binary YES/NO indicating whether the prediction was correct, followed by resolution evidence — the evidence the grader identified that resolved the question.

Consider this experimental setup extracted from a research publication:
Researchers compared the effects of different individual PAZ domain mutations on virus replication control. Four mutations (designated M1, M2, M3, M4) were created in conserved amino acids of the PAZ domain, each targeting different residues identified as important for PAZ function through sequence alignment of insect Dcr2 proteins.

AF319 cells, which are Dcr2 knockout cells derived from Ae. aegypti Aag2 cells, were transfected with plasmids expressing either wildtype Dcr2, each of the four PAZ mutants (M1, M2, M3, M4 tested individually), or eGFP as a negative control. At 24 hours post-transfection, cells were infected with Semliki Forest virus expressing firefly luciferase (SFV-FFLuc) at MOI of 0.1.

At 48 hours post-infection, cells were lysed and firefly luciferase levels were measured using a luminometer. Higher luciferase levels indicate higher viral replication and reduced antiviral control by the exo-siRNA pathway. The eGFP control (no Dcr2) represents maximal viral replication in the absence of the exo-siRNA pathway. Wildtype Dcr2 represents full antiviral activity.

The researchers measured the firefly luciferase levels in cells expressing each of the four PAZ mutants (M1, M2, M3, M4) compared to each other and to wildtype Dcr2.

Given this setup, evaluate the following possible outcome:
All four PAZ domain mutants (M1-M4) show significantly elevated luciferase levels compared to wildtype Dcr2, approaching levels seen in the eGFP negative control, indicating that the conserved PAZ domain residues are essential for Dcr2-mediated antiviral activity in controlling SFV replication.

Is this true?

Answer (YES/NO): YES